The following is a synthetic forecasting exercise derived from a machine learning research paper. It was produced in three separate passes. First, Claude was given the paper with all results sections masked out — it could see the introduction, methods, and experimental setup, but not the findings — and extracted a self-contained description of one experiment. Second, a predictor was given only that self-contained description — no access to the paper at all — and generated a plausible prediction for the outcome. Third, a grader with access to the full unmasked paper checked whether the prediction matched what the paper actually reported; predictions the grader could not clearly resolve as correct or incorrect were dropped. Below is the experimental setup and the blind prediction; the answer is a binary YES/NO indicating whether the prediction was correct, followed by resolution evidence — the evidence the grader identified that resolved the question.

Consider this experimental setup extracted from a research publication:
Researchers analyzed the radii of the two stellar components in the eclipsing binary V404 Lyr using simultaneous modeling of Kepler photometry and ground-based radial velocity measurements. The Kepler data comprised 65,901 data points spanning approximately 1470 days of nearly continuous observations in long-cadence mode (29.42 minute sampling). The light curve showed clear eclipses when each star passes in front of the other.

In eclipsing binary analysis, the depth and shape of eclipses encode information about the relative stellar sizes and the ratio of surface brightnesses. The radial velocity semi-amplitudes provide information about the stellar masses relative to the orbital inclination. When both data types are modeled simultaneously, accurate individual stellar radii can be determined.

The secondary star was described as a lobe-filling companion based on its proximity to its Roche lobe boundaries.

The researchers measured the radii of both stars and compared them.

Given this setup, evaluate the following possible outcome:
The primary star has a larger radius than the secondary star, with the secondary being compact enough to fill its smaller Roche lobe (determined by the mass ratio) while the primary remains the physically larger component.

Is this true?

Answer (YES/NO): YES